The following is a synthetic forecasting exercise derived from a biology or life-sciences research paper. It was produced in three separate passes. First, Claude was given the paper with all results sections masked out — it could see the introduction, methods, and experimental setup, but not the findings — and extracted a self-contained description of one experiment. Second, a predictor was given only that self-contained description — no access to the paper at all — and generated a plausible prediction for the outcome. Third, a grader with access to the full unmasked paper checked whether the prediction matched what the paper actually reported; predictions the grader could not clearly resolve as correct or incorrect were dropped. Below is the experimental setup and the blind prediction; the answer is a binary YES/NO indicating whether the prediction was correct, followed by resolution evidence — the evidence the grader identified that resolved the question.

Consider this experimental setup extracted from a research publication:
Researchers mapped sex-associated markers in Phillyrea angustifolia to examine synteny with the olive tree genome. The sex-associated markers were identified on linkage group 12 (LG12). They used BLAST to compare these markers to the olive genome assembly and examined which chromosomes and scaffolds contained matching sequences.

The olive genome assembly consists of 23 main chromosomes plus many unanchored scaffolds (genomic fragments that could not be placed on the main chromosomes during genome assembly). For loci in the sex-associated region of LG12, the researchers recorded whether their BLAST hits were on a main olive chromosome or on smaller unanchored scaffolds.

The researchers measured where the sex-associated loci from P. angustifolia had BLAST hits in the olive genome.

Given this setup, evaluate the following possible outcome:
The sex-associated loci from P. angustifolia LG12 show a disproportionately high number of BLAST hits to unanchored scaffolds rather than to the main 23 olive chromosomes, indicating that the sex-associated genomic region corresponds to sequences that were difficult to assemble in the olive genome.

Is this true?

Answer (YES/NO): YES